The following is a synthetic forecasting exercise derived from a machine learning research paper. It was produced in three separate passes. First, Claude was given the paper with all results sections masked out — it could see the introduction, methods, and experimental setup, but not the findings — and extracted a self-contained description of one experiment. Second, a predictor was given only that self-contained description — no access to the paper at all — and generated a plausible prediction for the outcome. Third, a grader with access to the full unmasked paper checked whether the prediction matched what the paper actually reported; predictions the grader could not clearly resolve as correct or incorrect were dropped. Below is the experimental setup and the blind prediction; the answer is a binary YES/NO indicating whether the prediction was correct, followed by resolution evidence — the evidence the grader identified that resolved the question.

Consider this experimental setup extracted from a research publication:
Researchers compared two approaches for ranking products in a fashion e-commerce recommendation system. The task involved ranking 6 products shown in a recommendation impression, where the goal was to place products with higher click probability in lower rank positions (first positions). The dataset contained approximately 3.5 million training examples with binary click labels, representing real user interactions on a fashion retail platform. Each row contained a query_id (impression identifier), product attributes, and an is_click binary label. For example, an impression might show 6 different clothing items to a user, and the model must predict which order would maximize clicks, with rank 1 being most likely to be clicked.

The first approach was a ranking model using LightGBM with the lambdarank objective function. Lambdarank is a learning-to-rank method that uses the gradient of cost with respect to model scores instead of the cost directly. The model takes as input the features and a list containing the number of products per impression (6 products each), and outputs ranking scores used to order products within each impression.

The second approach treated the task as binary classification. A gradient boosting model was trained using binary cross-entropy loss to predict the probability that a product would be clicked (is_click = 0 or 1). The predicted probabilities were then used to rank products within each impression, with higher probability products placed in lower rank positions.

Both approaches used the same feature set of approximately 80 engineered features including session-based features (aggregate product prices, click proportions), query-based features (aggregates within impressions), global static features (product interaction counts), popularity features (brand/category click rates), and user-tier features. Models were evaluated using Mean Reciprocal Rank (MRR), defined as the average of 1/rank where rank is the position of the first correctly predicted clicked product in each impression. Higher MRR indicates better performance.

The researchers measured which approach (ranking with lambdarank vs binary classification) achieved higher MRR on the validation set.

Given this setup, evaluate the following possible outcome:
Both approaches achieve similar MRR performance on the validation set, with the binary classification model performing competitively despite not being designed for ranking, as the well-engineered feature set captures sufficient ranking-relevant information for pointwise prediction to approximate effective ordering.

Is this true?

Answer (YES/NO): NO